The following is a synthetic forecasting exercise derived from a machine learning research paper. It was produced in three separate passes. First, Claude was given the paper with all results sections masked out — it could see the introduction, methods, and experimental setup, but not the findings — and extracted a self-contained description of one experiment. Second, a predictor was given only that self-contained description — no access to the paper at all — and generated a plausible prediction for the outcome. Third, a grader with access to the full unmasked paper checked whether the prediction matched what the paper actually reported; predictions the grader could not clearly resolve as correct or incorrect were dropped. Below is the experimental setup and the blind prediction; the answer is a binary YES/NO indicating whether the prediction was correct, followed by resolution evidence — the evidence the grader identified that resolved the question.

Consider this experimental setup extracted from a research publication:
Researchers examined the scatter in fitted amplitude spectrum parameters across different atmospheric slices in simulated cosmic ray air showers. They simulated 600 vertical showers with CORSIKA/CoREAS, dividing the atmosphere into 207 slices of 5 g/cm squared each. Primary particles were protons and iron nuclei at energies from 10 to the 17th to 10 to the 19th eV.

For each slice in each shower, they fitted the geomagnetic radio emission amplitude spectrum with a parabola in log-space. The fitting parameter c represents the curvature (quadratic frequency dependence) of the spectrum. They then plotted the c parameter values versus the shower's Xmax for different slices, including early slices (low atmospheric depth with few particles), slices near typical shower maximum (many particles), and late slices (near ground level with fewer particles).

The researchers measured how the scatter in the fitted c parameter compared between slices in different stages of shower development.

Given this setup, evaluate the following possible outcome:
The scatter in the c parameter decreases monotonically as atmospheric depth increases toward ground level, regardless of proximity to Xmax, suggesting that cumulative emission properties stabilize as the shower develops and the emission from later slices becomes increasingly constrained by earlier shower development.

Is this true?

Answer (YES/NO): NO